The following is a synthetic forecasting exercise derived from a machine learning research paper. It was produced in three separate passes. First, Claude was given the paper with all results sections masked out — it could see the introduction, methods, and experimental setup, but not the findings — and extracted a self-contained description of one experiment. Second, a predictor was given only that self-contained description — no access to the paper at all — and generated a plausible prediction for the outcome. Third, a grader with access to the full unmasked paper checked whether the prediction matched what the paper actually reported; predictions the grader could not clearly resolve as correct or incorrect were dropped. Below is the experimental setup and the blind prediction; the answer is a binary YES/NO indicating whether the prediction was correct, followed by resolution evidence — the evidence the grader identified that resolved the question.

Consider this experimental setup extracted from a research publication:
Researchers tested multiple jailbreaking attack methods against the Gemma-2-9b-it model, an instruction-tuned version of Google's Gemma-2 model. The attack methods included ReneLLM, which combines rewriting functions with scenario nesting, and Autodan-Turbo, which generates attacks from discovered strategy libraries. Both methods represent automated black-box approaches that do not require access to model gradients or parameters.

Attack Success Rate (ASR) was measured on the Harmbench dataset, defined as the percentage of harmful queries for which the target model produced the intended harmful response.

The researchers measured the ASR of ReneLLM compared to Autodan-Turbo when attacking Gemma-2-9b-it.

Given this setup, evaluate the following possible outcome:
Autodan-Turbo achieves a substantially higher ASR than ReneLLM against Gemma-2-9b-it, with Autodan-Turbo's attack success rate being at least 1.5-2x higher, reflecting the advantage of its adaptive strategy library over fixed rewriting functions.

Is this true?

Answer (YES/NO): NO